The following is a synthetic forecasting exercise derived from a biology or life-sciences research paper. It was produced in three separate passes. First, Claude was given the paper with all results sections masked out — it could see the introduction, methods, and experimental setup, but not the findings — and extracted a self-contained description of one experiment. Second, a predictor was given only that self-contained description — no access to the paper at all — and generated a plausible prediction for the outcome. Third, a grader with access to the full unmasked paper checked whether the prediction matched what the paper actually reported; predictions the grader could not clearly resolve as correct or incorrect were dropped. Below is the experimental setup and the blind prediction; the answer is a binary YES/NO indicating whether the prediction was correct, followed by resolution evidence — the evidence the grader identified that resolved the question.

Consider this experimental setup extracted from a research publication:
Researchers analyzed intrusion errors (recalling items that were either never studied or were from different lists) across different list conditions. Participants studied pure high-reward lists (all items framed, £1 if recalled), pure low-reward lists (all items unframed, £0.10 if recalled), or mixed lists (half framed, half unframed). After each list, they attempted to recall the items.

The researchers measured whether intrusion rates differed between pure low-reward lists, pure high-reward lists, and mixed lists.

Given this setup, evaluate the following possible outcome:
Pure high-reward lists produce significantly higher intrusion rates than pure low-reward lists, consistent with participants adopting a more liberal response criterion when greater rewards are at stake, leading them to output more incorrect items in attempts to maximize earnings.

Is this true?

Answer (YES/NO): NO